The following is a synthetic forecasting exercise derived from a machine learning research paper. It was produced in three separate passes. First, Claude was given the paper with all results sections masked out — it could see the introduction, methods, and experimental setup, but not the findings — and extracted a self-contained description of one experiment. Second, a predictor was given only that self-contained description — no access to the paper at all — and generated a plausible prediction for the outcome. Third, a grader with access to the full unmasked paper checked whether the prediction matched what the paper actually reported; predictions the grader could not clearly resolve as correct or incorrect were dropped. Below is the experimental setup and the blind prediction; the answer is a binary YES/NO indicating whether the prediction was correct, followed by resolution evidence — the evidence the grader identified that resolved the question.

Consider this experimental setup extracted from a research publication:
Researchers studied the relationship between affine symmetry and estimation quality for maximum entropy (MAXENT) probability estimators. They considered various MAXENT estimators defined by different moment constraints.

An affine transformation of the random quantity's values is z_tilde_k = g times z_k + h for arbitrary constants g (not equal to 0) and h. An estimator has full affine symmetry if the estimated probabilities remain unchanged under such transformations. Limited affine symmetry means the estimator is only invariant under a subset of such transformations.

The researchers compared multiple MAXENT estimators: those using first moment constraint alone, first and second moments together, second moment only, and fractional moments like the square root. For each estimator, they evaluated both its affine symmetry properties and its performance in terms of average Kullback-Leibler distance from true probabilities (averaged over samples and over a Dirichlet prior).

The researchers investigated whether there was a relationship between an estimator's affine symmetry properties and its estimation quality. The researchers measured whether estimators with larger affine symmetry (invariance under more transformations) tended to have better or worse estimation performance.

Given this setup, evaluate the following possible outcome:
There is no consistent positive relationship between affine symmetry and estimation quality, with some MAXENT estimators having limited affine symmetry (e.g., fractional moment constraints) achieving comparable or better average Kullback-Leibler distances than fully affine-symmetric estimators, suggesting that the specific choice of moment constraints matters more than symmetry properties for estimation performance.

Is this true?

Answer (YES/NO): NO